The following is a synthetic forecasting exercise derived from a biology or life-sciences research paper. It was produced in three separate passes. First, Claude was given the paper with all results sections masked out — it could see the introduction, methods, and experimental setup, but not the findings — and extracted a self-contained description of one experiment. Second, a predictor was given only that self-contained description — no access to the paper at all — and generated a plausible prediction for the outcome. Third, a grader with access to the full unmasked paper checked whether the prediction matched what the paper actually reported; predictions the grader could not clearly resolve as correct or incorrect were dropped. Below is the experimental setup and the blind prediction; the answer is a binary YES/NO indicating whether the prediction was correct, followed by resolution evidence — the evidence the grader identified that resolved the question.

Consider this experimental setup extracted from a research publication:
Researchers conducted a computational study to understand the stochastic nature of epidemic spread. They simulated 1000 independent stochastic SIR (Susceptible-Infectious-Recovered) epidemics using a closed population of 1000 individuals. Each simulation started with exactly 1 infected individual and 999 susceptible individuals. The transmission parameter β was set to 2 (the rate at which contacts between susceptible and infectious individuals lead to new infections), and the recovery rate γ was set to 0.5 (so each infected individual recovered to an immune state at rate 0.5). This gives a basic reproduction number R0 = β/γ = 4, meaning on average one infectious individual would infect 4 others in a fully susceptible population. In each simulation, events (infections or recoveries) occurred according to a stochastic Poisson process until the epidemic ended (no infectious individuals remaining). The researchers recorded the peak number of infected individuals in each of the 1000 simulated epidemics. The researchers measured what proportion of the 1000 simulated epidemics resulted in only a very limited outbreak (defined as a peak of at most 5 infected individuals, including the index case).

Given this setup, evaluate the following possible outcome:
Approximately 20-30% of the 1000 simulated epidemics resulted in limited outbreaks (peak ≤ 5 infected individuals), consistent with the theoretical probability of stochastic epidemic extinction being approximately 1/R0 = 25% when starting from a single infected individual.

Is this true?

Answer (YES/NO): YES